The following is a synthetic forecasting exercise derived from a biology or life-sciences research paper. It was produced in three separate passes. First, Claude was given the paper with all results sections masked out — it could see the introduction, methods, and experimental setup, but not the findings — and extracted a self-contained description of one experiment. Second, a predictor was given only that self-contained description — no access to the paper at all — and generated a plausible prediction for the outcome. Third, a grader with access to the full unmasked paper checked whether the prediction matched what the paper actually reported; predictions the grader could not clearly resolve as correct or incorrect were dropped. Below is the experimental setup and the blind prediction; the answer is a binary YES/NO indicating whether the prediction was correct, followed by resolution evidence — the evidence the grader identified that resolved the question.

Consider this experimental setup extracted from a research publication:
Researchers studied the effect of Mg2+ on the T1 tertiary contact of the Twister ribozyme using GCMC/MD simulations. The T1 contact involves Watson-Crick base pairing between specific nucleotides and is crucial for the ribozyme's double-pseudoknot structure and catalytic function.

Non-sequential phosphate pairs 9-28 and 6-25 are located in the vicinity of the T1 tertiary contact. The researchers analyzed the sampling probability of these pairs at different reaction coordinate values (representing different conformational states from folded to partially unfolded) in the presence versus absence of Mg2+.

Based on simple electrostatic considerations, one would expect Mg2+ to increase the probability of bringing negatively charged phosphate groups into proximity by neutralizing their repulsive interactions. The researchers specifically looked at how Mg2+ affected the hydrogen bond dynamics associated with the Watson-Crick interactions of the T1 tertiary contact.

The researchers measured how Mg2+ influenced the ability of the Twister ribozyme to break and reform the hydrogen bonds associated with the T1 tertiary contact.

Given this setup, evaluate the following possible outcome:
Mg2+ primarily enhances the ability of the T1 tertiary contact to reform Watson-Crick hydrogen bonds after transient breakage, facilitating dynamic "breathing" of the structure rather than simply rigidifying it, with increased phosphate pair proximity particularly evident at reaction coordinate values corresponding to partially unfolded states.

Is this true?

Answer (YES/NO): NO